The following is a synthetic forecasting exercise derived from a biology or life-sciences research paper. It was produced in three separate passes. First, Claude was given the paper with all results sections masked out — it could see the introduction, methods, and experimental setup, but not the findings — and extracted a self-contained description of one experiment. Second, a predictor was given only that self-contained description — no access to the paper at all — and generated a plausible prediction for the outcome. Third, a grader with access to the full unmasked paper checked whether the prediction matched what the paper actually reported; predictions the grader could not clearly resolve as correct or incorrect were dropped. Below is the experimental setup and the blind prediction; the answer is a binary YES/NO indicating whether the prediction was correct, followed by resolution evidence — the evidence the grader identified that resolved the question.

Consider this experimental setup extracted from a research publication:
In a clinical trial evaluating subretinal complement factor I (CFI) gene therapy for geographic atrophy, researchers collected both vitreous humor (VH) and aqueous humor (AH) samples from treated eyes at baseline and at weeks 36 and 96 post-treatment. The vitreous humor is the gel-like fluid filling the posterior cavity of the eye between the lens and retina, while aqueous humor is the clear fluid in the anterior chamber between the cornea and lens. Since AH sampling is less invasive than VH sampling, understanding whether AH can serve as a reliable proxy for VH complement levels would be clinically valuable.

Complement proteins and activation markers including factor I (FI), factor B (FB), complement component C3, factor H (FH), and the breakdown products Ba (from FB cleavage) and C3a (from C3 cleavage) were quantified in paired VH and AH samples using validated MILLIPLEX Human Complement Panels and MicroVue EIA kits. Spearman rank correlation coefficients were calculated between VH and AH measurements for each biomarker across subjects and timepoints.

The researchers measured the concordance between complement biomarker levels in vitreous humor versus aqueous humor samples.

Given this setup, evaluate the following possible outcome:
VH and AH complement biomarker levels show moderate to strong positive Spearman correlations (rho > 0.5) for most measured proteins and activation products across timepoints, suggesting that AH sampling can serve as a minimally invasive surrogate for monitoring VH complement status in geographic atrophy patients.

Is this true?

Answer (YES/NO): NO